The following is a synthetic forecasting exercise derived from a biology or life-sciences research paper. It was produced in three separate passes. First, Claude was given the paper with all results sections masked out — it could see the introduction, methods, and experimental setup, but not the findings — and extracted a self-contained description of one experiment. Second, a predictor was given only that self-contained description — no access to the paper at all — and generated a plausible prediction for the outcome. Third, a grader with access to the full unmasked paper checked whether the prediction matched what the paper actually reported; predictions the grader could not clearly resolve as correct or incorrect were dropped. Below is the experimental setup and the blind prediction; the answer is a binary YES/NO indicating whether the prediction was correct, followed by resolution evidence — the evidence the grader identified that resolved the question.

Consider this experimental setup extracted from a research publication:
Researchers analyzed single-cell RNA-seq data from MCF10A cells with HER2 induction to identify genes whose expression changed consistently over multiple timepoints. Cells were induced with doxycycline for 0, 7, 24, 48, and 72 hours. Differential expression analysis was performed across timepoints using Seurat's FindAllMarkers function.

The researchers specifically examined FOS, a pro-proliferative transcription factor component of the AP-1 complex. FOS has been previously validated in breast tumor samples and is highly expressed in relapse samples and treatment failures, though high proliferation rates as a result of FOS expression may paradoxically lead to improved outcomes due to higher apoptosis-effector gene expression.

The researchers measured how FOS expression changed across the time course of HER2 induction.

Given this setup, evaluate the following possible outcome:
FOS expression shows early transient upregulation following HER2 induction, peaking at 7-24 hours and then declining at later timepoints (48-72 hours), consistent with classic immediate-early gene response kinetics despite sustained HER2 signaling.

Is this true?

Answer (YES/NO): NO